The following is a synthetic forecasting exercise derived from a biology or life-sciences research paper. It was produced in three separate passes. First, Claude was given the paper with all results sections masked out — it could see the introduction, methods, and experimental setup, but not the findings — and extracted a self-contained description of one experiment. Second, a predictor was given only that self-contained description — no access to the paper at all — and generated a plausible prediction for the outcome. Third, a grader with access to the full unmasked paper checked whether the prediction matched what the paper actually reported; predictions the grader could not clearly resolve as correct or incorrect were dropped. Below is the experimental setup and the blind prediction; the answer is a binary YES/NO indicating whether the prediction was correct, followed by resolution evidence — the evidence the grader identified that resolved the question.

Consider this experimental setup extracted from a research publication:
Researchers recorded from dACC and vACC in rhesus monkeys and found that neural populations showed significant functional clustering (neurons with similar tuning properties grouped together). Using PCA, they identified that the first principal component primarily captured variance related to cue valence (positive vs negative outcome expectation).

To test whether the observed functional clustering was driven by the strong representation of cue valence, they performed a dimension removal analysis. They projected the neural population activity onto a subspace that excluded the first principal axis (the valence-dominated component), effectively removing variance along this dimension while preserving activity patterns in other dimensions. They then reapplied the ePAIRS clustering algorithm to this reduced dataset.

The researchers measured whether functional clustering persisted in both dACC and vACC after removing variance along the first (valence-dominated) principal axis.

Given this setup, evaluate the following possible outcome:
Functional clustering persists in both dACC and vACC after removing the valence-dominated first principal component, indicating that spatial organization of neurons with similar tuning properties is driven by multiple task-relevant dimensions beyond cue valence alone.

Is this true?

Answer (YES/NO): NO